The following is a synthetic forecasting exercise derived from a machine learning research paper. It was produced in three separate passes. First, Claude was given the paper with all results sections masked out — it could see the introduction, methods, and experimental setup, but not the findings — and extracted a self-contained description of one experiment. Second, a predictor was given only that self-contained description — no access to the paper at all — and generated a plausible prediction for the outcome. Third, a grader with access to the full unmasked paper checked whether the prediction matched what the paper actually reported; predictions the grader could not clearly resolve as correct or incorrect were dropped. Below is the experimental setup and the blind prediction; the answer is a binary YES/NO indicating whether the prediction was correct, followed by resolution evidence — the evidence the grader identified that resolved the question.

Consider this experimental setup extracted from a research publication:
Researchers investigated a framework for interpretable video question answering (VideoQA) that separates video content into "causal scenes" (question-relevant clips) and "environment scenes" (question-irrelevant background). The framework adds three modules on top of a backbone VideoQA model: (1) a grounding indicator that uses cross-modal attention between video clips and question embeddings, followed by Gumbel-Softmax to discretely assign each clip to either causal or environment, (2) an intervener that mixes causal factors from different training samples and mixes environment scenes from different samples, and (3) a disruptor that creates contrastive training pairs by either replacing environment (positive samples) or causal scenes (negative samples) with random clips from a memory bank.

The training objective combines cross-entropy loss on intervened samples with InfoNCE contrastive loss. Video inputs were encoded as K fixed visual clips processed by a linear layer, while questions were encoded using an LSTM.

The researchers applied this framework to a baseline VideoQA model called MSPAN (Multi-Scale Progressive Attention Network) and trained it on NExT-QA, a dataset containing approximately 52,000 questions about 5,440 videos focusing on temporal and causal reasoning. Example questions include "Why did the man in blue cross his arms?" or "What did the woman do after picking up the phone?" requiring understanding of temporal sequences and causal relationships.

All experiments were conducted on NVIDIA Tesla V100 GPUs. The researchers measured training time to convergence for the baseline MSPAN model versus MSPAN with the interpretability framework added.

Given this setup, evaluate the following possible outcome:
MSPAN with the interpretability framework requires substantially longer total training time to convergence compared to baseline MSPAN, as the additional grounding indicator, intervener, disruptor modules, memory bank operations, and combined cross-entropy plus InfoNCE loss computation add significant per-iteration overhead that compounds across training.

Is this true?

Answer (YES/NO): NO